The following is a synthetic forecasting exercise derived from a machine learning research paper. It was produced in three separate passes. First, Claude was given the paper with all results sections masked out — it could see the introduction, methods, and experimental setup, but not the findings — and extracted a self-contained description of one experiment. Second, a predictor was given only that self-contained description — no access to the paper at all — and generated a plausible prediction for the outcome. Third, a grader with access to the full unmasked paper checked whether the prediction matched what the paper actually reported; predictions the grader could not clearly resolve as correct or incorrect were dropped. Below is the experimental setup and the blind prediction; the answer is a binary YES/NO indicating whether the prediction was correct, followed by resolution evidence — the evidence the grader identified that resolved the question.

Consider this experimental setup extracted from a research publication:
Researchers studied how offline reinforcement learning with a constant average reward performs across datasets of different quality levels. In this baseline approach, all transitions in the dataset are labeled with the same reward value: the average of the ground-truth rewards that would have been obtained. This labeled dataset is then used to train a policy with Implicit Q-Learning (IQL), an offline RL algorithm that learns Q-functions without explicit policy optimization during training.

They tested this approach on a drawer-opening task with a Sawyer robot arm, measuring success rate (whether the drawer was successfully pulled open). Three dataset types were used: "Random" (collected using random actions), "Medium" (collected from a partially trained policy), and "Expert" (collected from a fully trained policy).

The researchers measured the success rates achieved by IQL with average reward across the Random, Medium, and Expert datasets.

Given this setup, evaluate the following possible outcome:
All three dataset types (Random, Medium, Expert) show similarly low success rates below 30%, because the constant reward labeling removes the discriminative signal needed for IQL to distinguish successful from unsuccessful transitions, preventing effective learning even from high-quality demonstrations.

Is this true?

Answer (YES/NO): NO